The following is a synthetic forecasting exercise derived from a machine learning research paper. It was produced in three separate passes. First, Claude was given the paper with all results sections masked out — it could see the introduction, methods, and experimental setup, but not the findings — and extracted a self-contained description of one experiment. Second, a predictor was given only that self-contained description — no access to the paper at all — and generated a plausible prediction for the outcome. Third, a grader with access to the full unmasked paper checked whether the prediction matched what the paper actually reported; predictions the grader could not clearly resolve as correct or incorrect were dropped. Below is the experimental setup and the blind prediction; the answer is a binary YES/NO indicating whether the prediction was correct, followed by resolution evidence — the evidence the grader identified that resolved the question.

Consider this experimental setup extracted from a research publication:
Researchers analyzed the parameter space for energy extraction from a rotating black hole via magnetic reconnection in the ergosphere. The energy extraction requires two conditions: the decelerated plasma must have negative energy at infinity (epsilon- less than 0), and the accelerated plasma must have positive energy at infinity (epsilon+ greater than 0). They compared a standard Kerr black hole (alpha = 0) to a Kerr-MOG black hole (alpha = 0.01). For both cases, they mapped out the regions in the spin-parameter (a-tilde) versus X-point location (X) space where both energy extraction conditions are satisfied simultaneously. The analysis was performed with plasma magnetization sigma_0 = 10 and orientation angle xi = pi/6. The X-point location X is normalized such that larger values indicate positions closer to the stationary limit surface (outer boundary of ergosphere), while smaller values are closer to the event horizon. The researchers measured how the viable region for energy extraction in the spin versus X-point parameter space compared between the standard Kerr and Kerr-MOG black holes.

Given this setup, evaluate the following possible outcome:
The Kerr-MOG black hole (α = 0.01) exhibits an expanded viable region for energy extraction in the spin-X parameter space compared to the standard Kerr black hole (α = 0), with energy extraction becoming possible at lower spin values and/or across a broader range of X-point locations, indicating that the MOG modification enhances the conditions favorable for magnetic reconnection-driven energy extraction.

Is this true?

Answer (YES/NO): YES